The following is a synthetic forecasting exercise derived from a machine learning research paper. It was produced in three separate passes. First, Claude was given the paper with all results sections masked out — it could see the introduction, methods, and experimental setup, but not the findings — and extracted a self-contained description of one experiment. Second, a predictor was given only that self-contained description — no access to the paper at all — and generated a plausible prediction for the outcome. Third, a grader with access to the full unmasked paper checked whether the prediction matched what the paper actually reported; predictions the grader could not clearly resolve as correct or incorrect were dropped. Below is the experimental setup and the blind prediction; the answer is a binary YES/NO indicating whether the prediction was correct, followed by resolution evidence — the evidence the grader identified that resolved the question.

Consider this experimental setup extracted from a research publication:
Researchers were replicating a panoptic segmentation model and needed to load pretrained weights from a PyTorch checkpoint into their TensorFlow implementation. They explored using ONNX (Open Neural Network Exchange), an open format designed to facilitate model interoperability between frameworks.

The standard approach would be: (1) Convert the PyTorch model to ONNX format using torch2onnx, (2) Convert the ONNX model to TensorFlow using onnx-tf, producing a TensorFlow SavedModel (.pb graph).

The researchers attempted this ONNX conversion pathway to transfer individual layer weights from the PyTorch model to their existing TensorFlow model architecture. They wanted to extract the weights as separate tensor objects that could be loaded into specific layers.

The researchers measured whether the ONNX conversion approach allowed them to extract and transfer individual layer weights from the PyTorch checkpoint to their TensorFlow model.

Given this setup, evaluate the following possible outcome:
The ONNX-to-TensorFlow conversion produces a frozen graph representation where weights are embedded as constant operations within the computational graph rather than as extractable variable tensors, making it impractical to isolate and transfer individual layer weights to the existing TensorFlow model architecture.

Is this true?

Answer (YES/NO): YES